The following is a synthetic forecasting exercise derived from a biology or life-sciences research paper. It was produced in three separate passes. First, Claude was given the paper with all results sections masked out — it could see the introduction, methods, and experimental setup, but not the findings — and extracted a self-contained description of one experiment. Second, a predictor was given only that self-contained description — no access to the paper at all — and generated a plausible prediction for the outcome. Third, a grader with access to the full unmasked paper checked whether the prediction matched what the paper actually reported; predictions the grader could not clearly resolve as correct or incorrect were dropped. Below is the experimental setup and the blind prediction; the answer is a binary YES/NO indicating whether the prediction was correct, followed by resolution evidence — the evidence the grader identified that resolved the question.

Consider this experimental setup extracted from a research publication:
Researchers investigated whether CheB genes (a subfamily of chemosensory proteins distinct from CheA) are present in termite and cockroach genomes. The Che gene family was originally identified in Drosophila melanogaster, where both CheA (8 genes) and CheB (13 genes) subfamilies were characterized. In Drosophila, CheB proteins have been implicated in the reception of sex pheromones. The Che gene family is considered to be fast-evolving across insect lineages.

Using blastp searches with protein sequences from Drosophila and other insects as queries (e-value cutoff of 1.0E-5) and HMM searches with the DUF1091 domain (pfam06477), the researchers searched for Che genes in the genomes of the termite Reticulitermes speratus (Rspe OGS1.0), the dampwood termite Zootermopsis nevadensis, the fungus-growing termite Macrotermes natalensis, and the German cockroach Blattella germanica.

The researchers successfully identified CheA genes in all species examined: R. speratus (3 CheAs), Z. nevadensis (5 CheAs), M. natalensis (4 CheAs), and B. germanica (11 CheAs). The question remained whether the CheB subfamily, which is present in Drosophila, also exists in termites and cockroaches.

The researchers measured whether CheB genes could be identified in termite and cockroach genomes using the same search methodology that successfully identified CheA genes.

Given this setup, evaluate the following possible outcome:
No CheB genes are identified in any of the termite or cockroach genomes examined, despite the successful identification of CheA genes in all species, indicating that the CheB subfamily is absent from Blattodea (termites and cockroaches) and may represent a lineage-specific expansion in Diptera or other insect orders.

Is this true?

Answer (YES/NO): YES